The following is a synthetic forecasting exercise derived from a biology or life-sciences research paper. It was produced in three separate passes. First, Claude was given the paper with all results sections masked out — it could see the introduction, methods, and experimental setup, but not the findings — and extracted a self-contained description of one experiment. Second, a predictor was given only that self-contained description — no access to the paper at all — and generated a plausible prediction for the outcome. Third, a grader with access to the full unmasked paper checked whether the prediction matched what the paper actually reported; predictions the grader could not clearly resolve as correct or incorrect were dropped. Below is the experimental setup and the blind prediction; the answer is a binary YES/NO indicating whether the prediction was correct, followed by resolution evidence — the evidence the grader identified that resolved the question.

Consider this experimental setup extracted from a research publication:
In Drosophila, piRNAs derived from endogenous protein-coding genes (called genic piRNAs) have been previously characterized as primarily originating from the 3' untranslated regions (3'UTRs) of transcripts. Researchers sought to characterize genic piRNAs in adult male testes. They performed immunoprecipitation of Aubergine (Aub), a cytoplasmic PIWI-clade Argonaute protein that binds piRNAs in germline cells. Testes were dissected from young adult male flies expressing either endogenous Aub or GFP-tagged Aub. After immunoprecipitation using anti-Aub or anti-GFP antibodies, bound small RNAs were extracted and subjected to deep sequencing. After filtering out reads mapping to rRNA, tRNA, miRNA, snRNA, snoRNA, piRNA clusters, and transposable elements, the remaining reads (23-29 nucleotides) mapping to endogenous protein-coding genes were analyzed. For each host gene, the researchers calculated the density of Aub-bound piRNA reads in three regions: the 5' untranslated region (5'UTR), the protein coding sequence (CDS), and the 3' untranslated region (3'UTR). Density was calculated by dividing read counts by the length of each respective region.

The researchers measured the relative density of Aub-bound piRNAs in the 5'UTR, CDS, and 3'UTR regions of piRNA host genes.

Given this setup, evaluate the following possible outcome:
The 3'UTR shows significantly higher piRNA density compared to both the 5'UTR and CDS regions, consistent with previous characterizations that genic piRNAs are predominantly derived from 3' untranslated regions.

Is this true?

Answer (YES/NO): NO